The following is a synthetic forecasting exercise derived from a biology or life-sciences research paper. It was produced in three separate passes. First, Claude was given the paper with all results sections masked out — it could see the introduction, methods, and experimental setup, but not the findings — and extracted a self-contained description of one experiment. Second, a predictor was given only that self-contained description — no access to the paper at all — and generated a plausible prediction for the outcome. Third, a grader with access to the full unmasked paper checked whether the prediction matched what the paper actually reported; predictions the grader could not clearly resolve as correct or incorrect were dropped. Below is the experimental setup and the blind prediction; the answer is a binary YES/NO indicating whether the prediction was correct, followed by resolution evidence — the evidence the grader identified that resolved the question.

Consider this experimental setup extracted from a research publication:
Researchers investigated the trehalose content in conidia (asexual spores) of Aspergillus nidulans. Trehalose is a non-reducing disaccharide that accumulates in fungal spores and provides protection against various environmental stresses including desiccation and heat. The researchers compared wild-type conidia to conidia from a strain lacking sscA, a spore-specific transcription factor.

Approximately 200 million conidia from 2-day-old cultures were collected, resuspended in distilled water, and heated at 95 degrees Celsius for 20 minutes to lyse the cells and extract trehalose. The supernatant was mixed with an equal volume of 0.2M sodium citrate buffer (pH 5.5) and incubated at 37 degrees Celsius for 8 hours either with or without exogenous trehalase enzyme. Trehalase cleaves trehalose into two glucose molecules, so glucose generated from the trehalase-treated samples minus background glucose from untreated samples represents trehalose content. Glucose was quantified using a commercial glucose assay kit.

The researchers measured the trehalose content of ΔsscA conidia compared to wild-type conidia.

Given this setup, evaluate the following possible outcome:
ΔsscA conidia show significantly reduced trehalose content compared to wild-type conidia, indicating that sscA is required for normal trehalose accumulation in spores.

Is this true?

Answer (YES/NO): YES